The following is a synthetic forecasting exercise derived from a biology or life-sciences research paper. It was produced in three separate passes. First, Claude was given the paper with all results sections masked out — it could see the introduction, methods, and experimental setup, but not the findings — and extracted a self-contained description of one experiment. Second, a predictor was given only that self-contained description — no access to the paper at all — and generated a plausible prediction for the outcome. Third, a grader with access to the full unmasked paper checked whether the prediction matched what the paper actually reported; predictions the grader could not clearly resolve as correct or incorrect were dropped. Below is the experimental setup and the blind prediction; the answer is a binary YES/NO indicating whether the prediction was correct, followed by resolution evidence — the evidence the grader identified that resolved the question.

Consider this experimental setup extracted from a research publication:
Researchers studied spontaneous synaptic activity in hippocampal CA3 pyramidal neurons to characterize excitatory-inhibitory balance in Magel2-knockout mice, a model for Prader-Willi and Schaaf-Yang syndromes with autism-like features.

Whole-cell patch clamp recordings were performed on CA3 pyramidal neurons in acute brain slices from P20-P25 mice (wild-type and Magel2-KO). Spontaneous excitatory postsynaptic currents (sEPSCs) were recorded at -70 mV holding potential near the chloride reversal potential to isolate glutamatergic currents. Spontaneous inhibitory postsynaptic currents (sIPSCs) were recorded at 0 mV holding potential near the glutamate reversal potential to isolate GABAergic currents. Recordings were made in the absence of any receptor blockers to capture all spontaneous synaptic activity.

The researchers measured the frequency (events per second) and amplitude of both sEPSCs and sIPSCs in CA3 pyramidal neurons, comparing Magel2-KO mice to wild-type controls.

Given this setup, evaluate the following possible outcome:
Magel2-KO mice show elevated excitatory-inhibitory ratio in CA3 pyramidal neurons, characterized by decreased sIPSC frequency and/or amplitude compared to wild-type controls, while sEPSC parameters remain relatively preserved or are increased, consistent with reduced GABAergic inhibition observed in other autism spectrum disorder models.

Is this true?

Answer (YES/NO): NO